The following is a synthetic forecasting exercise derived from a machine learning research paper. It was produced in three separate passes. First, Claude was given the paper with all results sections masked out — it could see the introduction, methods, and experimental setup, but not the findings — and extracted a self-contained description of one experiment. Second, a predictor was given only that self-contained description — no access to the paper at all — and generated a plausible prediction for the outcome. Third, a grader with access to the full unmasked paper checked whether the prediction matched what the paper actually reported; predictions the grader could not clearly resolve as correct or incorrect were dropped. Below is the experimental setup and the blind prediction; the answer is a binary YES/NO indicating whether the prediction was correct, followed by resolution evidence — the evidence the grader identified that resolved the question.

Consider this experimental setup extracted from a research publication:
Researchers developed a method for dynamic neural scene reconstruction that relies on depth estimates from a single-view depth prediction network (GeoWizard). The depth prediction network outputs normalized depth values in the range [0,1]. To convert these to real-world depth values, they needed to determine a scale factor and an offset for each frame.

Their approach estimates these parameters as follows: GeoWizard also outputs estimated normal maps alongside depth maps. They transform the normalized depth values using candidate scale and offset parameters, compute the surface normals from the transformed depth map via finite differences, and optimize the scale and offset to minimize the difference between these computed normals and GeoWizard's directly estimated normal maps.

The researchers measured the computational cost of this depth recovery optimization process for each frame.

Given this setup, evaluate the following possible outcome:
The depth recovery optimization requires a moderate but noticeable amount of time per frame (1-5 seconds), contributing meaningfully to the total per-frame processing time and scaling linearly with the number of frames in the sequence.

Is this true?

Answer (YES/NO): NO